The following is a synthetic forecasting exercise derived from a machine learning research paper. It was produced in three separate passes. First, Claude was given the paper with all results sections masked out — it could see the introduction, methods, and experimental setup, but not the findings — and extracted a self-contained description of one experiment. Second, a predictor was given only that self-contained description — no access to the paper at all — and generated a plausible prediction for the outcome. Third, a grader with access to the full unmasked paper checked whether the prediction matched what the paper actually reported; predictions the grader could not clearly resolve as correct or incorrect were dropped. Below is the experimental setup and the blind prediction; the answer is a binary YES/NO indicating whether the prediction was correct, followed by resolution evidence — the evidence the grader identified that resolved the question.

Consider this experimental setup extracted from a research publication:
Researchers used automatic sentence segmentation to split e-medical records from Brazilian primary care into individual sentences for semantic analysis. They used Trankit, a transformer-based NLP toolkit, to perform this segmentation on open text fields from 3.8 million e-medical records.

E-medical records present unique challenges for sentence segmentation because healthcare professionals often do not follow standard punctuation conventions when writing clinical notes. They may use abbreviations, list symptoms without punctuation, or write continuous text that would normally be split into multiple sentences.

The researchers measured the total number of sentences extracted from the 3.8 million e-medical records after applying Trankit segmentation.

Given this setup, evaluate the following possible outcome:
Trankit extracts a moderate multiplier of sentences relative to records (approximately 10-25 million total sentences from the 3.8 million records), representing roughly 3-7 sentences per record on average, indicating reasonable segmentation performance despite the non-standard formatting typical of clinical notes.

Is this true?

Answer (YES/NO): YES